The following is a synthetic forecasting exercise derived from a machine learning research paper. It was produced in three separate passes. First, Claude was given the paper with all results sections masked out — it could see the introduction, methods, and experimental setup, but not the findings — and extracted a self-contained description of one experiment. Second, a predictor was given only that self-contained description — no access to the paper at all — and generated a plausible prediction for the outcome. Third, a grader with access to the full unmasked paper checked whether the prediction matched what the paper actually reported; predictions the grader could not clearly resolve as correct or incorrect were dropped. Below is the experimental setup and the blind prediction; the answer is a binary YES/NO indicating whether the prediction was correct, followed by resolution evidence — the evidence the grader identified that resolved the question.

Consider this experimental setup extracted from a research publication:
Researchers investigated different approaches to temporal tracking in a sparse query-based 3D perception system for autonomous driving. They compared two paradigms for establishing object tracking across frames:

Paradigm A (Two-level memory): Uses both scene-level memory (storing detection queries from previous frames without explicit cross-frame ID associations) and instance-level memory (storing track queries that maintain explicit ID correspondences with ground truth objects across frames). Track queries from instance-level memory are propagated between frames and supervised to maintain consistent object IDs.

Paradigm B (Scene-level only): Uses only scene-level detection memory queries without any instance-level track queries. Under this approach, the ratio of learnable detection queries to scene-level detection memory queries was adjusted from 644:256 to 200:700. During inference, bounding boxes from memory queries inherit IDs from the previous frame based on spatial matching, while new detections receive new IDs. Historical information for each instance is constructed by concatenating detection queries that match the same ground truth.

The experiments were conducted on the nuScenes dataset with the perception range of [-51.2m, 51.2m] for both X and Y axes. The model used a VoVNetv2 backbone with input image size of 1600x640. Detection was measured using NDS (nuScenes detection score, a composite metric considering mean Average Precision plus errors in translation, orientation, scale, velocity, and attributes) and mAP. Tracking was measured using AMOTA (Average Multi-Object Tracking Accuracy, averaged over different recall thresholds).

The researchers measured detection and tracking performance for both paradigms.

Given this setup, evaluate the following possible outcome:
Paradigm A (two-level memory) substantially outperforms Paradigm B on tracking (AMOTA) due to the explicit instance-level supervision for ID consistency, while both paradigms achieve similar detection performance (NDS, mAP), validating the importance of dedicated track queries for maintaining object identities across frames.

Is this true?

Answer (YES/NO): NO